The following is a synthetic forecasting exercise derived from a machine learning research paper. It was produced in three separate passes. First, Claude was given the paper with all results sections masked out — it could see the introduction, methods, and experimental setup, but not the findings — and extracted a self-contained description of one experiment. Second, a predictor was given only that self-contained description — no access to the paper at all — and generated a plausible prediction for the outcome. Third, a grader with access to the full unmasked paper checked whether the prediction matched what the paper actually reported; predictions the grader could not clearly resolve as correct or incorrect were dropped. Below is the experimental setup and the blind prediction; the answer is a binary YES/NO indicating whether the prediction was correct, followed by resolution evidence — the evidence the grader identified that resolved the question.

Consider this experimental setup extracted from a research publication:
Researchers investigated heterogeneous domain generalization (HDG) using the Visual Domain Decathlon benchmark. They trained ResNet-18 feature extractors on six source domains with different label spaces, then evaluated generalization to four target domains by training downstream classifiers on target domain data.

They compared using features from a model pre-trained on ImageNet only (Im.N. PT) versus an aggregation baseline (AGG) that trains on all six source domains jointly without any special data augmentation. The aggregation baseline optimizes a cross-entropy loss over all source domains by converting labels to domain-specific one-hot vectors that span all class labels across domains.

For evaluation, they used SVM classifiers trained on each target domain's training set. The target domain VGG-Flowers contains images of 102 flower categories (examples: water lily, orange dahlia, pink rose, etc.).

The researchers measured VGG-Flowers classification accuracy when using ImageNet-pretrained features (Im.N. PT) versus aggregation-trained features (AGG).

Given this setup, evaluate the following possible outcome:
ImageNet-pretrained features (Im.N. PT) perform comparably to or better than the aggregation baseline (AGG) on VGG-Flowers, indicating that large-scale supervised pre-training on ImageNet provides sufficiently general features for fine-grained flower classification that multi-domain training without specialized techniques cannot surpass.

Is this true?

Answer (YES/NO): NO